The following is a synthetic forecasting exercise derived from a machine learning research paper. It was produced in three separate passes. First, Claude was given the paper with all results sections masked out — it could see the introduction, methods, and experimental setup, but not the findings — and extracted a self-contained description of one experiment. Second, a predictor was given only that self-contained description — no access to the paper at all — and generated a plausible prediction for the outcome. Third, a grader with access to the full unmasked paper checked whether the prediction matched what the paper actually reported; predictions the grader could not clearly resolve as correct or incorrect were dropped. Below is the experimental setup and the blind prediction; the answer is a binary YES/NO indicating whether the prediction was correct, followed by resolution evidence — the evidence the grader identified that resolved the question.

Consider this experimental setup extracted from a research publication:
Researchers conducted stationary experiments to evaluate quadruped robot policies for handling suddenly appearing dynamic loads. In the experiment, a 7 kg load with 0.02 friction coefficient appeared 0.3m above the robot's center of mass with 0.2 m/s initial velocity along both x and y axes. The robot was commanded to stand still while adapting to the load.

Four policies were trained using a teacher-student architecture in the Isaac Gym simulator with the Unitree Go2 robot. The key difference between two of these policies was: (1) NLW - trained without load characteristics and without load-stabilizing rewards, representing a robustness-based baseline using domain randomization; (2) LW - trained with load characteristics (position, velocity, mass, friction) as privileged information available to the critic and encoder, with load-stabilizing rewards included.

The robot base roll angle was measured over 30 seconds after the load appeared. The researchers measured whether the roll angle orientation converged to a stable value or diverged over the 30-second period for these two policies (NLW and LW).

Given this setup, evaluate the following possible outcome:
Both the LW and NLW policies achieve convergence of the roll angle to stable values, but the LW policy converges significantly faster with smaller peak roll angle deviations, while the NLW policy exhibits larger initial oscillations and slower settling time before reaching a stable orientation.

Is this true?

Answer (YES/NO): NO